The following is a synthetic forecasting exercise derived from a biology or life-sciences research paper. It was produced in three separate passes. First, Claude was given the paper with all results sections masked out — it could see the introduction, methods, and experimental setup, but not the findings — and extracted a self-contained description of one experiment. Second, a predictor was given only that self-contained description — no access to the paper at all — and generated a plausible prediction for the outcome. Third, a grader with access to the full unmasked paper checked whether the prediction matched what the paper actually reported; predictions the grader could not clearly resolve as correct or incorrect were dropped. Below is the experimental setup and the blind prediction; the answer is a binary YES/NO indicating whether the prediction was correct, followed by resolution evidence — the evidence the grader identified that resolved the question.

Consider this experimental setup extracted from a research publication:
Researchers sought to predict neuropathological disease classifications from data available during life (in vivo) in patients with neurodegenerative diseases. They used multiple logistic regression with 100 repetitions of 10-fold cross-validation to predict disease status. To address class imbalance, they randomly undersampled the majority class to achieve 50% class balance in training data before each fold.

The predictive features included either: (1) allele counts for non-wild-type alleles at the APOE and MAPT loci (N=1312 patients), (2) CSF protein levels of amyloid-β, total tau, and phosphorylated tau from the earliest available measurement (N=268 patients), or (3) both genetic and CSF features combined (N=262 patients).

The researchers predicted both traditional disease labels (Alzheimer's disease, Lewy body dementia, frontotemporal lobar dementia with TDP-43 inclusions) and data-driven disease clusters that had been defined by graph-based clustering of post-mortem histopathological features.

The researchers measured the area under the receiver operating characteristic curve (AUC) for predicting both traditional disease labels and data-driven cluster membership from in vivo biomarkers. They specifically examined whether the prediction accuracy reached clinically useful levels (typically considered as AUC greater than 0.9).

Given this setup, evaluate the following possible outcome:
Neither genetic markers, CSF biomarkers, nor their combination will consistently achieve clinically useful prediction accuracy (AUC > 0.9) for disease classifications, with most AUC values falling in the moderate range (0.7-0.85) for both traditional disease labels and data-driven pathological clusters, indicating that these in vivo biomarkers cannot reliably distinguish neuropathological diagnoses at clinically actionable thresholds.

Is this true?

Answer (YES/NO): NO